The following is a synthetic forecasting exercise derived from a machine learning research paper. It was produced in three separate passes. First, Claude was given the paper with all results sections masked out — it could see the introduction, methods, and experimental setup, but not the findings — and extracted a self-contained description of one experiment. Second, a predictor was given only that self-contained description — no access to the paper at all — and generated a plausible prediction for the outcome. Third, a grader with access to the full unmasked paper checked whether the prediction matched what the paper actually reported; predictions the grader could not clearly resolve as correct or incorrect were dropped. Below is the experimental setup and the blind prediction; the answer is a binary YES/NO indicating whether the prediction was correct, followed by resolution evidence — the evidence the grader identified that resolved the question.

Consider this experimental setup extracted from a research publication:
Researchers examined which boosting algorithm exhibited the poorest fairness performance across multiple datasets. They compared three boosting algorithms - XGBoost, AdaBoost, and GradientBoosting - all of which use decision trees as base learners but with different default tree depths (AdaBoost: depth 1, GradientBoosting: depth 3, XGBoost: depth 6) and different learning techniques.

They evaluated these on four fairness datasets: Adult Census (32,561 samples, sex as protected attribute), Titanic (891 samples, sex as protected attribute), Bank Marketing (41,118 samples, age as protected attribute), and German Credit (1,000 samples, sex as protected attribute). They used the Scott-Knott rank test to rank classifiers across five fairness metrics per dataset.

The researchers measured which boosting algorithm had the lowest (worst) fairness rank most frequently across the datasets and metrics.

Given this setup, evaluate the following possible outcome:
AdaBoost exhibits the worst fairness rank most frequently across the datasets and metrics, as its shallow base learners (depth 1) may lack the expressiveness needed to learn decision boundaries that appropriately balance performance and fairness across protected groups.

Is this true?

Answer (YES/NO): YES